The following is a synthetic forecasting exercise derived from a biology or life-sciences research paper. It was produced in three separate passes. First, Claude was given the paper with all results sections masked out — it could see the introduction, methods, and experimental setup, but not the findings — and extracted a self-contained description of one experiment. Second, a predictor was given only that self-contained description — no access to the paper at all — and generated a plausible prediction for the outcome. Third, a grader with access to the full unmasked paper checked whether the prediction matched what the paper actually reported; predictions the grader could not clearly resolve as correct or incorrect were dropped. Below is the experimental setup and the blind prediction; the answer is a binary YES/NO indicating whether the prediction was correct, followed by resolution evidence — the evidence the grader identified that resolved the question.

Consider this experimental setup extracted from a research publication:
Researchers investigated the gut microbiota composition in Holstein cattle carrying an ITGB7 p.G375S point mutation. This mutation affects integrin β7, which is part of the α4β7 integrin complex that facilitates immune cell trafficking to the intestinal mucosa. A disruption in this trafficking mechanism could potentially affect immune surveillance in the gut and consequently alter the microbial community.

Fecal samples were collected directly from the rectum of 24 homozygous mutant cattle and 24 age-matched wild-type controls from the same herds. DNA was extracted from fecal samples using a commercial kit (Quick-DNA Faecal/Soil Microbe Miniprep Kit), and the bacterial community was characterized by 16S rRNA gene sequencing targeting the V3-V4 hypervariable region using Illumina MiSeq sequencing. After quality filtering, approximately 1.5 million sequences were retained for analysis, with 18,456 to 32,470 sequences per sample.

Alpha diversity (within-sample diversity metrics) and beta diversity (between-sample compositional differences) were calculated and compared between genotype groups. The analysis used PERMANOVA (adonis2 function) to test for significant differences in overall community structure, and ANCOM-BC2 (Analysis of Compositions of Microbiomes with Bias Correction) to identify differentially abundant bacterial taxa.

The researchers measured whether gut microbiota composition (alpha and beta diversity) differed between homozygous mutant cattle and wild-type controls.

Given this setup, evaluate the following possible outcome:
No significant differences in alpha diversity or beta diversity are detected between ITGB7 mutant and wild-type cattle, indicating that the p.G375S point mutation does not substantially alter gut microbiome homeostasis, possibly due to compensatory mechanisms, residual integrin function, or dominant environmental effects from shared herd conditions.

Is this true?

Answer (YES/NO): NO